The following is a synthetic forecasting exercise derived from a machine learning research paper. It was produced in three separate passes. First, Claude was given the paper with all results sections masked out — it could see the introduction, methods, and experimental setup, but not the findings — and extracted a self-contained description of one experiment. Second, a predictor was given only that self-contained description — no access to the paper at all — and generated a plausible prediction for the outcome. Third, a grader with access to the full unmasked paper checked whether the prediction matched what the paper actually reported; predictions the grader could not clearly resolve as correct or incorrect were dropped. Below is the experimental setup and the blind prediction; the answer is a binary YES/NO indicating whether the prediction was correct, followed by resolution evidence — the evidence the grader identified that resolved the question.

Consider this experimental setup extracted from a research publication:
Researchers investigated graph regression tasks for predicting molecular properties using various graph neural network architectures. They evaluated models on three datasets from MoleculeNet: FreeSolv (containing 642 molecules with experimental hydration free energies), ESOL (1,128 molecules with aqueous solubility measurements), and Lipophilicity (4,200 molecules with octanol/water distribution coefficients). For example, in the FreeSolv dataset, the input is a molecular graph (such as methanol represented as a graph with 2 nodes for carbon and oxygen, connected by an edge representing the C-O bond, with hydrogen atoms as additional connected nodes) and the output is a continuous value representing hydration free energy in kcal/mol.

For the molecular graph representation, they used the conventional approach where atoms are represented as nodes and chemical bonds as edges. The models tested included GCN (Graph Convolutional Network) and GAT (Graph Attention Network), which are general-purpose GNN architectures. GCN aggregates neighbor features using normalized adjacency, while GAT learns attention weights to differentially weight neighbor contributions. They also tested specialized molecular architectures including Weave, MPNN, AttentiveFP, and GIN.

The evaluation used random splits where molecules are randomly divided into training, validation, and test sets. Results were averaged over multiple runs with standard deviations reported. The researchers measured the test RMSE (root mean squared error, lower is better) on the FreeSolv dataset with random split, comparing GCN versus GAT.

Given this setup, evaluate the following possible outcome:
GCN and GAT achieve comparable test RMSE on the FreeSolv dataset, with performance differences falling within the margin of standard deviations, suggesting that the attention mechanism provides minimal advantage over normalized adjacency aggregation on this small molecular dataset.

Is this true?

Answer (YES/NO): NO